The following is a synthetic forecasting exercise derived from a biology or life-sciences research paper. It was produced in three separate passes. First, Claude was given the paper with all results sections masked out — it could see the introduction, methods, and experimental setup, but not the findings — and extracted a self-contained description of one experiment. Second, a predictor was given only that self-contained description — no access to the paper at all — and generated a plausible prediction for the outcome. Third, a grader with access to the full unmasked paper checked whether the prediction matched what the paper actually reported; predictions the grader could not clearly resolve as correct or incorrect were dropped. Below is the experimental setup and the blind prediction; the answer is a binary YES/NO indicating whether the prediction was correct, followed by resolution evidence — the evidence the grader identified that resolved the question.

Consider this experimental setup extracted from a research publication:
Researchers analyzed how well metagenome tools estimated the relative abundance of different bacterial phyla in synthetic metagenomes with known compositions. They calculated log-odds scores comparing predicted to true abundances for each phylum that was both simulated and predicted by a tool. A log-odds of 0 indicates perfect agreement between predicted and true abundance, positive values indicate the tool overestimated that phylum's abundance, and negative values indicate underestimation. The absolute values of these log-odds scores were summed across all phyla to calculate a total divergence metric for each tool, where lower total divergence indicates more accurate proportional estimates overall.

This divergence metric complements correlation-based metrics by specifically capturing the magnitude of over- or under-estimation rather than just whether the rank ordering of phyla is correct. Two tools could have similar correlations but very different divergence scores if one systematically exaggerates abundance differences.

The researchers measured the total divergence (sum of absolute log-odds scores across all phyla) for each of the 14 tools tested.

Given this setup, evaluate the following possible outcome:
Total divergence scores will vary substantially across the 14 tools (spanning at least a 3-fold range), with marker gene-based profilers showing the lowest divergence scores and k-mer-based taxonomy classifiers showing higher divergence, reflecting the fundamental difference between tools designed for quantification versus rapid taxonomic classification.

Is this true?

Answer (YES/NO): NO